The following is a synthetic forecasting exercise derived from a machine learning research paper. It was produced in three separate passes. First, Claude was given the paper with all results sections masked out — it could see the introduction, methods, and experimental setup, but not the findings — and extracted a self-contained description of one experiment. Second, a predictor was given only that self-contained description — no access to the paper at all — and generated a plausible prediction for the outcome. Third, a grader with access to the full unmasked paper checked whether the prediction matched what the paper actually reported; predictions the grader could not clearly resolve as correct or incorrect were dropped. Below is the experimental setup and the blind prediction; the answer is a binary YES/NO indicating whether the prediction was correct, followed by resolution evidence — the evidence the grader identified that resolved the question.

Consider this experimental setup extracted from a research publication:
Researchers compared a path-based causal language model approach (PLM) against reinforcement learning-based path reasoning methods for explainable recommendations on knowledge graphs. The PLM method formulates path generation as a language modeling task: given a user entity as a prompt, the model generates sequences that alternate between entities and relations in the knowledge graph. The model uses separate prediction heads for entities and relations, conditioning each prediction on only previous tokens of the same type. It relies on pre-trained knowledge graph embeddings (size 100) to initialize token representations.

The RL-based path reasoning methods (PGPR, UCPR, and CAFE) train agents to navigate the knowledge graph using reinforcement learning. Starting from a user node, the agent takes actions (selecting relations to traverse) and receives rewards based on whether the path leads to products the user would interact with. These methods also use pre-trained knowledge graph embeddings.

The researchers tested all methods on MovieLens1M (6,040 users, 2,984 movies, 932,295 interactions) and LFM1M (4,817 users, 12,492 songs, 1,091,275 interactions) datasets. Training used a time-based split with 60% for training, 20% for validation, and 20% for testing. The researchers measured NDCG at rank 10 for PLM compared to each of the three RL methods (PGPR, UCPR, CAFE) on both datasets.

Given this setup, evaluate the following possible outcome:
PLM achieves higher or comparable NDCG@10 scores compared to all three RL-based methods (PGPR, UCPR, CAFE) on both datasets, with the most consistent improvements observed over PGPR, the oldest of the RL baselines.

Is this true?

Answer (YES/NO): NO